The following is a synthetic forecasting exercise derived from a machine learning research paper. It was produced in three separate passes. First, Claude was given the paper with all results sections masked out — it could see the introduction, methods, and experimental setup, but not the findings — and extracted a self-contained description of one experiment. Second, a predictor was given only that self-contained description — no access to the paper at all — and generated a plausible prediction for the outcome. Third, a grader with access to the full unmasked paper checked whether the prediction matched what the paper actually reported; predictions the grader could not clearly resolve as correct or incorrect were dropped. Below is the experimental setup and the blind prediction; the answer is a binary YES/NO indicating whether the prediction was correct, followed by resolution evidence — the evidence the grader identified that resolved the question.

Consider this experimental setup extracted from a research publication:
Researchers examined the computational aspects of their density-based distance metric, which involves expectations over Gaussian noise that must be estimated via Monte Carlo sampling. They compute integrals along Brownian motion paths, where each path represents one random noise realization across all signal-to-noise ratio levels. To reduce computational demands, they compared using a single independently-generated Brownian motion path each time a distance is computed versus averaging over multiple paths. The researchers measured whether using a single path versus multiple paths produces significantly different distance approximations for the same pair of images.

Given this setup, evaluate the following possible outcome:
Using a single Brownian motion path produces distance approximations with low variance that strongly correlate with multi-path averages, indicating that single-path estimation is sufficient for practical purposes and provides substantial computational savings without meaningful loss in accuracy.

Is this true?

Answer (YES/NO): YES